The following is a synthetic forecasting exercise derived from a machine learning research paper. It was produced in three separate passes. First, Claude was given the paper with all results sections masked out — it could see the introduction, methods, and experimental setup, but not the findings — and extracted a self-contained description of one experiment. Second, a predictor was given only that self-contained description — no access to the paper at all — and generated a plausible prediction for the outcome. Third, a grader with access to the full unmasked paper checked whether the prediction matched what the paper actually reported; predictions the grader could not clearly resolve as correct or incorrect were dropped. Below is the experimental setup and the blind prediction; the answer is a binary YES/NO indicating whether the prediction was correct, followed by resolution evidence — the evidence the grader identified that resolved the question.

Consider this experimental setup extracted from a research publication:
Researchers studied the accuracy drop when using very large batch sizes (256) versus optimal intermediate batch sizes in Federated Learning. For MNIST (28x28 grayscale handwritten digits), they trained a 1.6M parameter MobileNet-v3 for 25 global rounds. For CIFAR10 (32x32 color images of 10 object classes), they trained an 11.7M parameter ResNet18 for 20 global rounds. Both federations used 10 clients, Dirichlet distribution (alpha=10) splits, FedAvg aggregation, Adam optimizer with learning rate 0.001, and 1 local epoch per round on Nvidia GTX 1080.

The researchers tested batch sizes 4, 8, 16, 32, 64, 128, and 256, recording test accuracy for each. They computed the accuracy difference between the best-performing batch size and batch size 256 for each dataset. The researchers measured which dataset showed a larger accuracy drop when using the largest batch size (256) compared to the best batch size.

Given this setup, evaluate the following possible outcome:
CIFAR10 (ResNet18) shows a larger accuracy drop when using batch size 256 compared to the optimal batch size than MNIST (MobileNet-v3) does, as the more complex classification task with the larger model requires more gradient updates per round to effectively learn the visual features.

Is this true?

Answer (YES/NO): NO